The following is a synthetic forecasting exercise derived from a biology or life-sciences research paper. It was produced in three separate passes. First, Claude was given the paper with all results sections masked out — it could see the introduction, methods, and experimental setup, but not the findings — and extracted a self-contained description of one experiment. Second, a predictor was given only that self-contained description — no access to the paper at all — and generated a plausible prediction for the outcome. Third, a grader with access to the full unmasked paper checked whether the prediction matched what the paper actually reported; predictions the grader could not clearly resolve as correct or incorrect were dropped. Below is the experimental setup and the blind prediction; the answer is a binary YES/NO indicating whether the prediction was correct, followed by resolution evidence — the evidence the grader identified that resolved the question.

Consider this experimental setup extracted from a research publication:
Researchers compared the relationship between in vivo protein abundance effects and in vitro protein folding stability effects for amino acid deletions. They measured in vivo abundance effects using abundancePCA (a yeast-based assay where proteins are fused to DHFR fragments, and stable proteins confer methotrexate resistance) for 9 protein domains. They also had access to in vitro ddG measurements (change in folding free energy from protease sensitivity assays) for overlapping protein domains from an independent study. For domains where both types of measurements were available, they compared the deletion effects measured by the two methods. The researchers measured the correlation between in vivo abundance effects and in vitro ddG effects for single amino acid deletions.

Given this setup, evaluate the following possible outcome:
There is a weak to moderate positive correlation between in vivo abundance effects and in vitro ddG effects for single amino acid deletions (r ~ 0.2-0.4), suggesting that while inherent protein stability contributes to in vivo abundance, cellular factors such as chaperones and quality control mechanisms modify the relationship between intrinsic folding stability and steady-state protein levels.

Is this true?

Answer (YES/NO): NO